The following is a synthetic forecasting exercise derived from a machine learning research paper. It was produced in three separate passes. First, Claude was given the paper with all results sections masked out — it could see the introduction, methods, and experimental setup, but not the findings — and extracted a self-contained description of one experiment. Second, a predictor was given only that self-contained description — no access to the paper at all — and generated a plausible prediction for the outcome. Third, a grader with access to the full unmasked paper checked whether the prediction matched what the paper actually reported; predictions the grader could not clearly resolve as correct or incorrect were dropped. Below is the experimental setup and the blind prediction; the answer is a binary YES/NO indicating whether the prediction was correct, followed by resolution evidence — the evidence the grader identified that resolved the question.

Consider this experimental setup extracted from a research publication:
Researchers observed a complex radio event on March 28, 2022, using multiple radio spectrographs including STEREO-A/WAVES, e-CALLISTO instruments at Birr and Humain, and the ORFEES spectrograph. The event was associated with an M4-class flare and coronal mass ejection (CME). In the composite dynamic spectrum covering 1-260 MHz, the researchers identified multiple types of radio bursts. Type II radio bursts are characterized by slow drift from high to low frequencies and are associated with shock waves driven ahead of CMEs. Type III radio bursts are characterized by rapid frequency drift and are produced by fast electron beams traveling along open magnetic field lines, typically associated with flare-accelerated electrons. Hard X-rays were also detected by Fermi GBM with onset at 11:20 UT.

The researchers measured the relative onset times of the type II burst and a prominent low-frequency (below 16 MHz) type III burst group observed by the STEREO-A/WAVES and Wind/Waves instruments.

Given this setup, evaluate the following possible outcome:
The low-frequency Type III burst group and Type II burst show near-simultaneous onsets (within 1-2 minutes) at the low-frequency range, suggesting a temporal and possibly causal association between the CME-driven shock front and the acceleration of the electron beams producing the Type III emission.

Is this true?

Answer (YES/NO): YES